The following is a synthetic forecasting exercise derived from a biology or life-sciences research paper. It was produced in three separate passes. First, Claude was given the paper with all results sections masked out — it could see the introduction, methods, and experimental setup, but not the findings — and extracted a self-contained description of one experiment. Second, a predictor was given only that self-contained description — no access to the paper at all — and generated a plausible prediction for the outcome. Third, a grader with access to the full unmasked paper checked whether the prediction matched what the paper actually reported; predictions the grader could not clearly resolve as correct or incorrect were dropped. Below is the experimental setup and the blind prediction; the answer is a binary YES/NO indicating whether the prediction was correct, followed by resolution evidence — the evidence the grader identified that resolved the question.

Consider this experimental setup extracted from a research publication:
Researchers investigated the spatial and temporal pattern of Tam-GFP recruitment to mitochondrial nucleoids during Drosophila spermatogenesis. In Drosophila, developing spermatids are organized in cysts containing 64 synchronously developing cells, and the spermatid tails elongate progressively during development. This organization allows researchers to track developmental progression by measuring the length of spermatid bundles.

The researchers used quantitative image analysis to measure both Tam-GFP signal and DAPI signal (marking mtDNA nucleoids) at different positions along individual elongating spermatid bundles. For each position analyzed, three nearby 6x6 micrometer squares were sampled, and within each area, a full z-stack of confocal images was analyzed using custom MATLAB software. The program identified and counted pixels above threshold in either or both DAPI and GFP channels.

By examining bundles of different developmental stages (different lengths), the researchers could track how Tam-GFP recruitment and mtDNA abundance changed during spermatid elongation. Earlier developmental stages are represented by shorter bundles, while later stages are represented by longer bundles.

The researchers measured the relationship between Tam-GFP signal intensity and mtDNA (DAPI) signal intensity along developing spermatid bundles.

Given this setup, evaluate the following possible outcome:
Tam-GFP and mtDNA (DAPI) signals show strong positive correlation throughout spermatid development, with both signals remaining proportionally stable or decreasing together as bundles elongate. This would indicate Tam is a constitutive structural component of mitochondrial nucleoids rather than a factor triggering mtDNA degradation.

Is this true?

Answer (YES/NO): NO